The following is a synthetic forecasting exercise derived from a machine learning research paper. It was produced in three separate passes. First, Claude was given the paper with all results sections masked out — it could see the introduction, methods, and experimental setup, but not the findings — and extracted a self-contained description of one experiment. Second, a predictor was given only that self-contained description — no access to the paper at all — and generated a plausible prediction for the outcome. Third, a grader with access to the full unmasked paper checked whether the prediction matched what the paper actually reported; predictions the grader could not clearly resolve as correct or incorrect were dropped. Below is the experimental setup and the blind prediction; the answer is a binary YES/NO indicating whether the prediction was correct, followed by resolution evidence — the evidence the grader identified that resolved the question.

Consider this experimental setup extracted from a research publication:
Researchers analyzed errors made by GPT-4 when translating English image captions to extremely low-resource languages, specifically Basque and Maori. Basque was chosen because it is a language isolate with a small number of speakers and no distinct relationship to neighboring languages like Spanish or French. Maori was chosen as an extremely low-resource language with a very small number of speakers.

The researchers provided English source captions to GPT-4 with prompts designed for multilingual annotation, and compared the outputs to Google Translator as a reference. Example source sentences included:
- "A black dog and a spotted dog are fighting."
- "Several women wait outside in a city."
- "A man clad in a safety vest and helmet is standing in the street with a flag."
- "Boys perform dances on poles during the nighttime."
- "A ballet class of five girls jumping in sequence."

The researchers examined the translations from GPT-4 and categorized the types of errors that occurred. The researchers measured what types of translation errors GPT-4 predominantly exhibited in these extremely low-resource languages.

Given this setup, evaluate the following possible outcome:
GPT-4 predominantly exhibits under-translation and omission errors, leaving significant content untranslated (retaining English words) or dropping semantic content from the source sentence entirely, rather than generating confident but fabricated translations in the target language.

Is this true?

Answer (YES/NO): NO